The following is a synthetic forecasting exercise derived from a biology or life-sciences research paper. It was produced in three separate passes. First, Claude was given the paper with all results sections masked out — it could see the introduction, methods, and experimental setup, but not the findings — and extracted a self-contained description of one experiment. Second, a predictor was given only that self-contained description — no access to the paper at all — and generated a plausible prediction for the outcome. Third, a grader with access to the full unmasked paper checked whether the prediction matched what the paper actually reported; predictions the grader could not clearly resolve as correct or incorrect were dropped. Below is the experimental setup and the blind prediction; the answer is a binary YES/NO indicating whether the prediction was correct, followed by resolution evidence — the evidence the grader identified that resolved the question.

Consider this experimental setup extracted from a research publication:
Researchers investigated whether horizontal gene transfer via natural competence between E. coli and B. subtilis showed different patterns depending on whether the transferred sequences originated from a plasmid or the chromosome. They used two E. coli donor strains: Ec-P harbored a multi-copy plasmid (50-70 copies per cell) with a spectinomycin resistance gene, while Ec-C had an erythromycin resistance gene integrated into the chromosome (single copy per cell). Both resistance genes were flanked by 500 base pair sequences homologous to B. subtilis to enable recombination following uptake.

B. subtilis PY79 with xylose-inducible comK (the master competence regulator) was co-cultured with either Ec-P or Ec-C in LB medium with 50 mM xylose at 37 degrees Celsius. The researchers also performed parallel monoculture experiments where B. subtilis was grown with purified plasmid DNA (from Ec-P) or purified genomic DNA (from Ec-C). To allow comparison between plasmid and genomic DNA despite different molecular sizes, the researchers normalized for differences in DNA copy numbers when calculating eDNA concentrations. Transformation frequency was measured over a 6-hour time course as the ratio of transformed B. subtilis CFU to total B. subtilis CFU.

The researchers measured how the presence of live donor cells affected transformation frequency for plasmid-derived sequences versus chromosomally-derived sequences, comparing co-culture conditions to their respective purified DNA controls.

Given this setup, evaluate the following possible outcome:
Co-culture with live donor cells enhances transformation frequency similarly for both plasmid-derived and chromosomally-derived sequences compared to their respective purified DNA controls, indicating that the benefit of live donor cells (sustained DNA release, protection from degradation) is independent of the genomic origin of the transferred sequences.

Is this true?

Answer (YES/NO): NO